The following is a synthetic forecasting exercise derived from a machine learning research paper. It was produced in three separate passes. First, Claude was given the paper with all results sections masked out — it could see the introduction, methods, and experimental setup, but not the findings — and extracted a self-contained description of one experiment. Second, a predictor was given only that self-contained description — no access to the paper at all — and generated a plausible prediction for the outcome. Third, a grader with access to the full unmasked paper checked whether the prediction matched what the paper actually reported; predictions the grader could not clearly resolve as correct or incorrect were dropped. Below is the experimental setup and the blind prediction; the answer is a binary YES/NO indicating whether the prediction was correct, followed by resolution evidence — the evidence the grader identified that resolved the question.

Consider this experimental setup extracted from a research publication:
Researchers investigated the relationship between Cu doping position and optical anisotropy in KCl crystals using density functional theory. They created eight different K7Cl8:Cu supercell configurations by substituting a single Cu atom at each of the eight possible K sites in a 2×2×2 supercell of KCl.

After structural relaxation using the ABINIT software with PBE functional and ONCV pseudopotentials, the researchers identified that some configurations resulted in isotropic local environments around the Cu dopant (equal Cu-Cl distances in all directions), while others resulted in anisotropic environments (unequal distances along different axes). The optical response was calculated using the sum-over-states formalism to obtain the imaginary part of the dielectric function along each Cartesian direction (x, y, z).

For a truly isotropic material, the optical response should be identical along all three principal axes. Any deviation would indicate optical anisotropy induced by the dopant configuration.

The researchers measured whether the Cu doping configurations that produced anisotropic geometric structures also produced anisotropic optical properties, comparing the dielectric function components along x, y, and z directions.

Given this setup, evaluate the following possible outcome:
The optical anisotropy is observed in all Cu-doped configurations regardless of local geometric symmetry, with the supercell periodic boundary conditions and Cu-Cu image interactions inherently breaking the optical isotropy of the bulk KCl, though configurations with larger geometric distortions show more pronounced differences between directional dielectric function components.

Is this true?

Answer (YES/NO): NO